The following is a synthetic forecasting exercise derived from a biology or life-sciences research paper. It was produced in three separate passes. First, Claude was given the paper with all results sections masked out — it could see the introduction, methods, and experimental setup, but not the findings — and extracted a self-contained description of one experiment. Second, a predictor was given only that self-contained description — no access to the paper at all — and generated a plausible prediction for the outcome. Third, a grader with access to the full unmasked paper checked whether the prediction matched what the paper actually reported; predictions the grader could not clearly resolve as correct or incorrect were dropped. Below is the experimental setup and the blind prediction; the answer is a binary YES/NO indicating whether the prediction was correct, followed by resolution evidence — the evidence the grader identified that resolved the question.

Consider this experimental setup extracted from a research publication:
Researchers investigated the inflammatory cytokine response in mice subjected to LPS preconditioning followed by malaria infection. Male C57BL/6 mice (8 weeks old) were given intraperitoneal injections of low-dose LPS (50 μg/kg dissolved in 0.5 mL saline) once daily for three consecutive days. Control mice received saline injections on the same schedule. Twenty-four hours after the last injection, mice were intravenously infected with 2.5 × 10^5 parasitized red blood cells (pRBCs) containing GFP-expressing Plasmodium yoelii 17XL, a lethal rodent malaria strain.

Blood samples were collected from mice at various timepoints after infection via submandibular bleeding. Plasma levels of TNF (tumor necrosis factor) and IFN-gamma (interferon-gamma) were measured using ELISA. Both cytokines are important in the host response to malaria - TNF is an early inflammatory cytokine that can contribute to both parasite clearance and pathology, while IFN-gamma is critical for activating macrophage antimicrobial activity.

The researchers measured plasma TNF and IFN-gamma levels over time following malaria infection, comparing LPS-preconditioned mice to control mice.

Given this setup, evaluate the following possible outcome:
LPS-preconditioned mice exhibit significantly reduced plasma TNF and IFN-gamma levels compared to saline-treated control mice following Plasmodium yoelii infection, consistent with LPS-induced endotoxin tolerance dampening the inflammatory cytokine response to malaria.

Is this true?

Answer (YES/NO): NO